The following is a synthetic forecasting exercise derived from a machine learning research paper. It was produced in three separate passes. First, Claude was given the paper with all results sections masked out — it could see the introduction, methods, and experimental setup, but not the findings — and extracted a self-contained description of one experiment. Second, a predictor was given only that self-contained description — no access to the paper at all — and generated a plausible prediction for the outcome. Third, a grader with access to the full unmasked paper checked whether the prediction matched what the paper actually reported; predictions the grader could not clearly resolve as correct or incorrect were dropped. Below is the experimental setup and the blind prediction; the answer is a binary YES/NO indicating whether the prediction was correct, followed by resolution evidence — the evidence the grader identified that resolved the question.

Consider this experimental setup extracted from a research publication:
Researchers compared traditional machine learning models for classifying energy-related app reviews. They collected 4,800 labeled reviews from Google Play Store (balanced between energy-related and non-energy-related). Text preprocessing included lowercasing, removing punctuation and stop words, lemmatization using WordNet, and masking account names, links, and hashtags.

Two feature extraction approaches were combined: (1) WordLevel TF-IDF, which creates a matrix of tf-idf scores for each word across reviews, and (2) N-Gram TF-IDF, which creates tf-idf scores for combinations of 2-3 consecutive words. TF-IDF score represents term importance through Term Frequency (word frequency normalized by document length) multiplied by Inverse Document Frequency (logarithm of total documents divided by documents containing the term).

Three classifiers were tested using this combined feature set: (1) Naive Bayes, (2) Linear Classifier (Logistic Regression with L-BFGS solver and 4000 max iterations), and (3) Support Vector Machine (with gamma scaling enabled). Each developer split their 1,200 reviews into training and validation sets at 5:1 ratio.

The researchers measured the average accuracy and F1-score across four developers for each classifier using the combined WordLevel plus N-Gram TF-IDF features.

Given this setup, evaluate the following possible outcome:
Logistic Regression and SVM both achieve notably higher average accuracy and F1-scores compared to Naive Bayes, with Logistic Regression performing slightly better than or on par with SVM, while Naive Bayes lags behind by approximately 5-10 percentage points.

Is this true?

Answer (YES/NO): NO